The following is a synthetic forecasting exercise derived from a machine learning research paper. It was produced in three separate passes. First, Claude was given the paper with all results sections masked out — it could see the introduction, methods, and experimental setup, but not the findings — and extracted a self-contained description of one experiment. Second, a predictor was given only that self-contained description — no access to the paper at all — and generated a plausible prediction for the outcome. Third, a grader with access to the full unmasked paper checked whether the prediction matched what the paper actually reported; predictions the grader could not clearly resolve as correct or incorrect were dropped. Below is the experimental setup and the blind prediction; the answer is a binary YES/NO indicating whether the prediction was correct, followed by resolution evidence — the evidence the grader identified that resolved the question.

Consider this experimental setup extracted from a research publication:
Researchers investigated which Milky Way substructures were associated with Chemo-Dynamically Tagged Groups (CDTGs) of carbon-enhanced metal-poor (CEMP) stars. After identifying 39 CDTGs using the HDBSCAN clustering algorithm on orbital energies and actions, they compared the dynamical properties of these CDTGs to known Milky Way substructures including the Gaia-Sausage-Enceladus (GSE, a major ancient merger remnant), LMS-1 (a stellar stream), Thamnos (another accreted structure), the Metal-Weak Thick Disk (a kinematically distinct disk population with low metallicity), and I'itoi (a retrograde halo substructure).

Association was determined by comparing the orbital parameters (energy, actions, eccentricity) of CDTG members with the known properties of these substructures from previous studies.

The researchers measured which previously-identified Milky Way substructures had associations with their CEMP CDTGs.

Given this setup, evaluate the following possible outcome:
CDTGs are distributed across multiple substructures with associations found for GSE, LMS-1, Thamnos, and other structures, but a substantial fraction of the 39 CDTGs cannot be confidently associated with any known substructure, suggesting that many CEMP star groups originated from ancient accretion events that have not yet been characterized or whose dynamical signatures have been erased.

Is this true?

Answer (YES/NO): NO